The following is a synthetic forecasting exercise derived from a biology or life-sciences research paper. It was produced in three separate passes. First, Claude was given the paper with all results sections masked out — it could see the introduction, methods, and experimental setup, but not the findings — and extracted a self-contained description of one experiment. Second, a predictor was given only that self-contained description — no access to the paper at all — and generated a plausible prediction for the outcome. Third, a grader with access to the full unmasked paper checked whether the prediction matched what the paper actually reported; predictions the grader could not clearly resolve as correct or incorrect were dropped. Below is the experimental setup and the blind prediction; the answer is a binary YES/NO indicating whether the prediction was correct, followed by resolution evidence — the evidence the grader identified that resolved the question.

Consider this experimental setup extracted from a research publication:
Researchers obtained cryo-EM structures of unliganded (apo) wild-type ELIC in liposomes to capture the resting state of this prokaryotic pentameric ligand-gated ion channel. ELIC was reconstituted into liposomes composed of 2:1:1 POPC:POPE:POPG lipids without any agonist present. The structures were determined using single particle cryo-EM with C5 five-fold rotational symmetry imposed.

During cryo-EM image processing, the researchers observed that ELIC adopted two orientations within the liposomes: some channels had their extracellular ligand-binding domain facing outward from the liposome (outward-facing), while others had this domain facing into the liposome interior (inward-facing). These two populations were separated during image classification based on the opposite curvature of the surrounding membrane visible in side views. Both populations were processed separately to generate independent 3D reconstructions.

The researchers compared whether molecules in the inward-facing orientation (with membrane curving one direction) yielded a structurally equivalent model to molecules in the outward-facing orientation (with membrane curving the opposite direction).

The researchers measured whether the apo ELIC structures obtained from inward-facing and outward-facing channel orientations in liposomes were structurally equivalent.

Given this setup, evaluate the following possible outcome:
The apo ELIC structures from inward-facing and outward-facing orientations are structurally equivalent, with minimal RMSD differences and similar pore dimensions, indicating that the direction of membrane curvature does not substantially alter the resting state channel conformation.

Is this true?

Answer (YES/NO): NO